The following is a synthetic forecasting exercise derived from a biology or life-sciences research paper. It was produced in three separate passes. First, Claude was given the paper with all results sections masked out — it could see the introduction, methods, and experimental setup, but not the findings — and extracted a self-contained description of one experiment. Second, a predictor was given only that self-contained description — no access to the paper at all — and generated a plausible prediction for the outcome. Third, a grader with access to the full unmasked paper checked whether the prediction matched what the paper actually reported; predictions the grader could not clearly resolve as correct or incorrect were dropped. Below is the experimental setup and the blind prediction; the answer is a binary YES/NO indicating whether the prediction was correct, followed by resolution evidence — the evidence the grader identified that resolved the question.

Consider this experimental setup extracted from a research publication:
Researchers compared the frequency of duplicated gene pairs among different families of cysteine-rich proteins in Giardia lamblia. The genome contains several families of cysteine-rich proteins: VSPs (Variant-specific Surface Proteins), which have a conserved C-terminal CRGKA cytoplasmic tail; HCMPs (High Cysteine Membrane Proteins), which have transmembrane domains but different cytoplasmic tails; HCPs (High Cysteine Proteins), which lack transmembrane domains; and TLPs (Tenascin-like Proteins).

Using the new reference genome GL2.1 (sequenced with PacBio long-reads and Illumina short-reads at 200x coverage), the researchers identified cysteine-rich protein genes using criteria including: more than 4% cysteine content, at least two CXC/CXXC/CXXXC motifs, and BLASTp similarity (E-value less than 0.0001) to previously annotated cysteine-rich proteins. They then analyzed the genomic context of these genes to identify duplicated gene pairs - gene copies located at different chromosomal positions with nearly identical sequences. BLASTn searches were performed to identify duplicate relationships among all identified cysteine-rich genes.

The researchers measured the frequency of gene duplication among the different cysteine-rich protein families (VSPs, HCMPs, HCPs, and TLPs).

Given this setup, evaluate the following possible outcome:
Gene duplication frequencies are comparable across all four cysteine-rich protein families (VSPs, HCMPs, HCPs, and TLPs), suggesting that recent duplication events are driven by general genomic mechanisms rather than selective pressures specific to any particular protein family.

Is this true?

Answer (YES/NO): NO